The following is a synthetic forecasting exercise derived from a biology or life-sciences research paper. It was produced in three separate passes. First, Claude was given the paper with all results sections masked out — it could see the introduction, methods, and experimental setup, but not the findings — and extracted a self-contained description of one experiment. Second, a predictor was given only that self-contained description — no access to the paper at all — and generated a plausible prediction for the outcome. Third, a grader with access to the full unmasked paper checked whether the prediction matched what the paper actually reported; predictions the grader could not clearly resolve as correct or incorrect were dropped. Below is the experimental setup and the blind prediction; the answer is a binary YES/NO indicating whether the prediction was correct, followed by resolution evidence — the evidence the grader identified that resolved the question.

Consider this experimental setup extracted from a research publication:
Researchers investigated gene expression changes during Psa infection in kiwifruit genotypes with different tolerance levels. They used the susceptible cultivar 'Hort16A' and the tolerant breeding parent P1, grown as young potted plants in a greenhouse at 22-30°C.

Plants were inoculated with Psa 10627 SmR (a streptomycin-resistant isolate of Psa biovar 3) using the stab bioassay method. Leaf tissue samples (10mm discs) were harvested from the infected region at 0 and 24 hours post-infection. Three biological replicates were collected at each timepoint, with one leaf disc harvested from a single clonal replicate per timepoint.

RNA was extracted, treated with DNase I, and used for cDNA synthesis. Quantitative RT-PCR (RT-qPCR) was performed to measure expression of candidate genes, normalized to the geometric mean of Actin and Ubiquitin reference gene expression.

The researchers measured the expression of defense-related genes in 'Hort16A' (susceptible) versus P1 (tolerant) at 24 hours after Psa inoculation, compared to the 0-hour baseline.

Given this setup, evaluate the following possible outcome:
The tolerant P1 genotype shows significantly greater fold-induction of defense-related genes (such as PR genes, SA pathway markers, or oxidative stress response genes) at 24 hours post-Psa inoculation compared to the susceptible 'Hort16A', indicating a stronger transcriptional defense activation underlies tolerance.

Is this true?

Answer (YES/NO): NO